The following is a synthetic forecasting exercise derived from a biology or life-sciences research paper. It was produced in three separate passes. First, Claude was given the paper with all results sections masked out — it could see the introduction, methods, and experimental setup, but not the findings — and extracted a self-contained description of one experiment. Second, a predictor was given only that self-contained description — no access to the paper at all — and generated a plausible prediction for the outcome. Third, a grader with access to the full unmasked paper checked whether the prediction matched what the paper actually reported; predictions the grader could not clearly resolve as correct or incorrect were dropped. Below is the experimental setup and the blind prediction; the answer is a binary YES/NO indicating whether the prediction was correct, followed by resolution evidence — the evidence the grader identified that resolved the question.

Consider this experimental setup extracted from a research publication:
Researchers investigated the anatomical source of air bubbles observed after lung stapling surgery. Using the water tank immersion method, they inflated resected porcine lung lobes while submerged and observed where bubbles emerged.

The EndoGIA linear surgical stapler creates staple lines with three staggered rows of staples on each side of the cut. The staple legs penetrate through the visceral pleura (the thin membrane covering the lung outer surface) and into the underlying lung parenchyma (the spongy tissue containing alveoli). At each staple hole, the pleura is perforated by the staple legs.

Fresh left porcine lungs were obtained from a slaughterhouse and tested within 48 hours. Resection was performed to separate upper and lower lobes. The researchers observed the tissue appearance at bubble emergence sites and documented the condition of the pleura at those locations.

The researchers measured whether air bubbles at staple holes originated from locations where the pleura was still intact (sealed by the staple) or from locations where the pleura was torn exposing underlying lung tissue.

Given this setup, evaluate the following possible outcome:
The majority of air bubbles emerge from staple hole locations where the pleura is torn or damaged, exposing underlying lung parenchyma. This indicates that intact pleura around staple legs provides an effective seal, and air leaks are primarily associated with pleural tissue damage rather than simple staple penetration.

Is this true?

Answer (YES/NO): YES